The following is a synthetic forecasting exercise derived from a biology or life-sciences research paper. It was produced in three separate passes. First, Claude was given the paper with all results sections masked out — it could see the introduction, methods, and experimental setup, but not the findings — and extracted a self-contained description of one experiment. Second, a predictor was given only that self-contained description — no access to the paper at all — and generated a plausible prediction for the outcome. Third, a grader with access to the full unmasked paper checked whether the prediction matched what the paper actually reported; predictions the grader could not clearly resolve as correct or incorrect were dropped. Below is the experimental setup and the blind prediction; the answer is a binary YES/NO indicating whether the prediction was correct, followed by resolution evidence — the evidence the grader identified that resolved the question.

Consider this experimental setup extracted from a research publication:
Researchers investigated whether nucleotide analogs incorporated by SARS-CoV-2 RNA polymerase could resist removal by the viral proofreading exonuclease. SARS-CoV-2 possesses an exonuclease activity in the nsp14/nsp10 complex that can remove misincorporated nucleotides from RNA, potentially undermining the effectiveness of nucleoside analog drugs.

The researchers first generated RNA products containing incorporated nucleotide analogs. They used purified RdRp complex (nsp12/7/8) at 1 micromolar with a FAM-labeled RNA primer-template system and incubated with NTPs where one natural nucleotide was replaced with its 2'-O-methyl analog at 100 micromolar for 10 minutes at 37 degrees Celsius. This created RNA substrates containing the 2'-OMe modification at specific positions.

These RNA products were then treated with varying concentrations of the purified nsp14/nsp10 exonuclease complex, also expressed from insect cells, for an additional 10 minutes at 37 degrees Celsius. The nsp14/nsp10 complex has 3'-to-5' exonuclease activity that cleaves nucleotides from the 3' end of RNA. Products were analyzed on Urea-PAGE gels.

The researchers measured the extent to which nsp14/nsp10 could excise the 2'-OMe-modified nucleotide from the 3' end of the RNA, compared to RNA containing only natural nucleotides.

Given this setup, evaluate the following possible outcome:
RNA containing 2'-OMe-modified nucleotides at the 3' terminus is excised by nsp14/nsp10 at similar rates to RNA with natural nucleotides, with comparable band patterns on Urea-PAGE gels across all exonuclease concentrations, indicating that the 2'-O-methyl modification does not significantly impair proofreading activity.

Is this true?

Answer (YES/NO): YES